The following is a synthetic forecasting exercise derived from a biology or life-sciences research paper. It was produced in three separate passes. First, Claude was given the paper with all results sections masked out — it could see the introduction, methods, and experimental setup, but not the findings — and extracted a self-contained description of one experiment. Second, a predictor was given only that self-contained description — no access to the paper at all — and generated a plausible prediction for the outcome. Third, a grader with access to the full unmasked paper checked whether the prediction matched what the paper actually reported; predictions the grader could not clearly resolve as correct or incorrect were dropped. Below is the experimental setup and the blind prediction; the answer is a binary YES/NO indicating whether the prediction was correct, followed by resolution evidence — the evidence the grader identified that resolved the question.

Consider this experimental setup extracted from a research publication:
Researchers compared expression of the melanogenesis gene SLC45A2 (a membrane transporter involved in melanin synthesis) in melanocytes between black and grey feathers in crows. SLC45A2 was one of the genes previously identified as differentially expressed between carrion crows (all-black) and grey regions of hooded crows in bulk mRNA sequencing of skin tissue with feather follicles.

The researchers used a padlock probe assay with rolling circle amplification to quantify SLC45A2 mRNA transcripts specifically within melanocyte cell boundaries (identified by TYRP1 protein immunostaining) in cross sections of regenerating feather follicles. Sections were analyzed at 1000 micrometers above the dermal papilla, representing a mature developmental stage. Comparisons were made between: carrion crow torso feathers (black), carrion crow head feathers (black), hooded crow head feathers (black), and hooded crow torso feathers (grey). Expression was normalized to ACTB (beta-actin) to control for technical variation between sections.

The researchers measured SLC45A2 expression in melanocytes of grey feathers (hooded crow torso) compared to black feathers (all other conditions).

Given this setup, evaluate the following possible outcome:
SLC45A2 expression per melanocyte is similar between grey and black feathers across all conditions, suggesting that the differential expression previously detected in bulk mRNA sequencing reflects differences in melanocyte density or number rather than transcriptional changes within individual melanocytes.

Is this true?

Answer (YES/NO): NO